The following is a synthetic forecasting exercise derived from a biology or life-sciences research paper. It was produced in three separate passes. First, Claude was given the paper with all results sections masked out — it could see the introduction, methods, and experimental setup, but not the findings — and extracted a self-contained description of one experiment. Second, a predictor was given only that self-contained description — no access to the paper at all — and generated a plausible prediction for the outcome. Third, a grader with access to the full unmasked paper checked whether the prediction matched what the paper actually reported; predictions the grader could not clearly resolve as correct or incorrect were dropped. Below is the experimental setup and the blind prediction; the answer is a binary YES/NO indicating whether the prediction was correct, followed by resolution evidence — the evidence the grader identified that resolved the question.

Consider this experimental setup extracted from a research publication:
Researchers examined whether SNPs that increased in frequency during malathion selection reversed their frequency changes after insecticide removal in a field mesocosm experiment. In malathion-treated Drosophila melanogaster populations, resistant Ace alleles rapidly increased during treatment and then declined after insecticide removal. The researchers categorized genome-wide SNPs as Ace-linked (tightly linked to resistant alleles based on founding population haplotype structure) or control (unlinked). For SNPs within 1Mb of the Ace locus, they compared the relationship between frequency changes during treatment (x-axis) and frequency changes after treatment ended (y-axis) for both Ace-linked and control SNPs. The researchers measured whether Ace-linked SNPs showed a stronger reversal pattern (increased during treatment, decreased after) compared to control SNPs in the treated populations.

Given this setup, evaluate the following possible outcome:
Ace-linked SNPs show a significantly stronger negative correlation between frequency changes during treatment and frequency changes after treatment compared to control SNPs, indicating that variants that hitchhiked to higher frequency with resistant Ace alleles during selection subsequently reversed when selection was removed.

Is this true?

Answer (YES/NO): YES